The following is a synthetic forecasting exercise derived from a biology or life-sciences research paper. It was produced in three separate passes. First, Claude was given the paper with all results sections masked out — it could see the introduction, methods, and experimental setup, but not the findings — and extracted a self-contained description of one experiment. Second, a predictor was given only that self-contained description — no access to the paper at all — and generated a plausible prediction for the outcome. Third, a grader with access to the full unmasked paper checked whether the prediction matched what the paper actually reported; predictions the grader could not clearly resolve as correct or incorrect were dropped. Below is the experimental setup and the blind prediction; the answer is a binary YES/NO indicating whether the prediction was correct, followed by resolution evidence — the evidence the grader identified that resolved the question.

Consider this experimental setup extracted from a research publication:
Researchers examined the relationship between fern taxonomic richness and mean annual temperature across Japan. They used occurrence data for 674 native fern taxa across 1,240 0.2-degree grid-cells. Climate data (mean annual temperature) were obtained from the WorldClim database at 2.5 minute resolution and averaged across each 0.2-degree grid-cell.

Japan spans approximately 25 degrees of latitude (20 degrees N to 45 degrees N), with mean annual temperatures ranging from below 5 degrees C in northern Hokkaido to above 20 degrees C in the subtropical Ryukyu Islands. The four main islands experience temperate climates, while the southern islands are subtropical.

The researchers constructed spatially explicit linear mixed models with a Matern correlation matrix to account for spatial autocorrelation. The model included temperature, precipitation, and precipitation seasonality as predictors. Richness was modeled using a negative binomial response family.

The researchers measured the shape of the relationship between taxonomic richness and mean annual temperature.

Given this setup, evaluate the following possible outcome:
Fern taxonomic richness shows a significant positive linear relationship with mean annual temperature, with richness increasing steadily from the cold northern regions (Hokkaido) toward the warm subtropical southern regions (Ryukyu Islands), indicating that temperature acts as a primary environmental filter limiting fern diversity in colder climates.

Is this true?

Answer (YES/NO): NO